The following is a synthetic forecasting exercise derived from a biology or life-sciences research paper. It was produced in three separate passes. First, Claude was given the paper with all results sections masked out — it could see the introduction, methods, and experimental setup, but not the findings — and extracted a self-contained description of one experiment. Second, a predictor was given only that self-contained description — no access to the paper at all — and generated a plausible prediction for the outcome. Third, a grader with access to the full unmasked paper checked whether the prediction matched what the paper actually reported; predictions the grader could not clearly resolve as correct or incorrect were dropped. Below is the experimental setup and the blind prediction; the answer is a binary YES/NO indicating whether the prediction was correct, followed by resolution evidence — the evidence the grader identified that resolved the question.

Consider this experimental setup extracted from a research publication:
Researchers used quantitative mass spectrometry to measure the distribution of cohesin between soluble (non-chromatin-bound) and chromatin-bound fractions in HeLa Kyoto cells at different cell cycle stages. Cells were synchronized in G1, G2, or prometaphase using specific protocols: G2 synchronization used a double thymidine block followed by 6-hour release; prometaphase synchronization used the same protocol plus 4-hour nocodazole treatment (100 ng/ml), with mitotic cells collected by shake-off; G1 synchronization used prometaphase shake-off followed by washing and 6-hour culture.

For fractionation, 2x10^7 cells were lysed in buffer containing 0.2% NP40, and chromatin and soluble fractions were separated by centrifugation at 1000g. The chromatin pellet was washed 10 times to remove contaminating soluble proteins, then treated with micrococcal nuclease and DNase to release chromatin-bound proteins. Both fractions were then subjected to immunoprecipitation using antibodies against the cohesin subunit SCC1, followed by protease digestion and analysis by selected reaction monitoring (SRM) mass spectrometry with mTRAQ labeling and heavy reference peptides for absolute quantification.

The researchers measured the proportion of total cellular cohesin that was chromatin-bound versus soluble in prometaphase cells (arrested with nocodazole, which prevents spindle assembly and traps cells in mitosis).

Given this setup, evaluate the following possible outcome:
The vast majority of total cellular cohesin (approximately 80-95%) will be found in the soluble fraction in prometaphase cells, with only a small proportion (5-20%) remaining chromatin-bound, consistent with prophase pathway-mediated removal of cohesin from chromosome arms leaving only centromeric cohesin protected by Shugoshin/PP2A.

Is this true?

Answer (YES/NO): NO